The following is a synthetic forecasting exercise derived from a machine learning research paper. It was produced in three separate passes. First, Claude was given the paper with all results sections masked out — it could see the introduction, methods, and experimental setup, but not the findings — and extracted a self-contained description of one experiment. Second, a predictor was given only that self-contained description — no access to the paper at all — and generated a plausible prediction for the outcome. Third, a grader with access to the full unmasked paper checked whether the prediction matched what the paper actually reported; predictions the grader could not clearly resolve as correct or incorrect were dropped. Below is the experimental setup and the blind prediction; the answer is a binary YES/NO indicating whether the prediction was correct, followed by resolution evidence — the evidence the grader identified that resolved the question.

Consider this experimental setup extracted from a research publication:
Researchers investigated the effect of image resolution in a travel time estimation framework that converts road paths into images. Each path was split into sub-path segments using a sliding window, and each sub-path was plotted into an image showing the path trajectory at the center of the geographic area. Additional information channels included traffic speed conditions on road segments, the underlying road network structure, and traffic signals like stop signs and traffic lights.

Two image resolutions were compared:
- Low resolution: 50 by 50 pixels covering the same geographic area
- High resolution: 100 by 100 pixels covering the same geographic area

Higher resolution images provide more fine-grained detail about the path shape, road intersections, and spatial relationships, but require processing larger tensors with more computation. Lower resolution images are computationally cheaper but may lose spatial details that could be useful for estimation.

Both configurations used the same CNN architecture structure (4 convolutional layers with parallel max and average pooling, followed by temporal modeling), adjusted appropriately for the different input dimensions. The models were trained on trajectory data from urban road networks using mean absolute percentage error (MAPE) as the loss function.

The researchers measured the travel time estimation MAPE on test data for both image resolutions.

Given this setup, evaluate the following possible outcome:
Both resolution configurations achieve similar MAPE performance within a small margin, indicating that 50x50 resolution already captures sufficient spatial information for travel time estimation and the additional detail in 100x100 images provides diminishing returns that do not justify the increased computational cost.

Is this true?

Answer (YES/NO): NO